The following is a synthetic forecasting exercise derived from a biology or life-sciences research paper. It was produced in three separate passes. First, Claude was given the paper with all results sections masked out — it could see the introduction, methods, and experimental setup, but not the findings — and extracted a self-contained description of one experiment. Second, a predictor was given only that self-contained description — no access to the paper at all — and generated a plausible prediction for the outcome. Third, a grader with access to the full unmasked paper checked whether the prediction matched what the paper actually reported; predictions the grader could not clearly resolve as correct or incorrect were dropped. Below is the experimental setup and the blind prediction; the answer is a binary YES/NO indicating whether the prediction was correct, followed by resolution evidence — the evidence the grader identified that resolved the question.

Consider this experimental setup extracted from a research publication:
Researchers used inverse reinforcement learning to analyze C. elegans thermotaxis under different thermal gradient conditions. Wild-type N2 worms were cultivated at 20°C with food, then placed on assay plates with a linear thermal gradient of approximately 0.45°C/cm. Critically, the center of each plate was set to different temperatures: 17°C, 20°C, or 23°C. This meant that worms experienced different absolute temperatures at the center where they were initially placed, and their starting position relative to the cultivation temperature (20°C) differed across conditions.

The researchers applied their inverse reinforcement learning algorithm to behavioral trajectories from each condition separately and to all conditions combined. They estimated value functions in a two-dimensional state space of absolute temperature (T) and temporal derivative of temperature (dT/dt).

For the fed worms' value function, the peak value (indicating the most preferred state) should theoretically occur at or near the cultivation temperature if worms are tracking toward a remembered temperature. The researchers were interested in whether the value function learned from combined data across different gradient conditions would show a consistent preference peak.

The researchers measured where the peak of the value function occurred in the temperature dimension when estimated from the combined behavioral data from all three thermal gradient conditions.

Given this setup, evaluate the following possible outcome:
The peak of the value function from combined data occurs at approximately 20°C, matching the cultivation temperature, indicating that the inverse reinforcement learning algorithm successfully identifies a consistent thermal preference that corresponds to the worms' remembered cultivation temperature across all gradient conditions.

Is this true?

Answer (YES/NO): YES